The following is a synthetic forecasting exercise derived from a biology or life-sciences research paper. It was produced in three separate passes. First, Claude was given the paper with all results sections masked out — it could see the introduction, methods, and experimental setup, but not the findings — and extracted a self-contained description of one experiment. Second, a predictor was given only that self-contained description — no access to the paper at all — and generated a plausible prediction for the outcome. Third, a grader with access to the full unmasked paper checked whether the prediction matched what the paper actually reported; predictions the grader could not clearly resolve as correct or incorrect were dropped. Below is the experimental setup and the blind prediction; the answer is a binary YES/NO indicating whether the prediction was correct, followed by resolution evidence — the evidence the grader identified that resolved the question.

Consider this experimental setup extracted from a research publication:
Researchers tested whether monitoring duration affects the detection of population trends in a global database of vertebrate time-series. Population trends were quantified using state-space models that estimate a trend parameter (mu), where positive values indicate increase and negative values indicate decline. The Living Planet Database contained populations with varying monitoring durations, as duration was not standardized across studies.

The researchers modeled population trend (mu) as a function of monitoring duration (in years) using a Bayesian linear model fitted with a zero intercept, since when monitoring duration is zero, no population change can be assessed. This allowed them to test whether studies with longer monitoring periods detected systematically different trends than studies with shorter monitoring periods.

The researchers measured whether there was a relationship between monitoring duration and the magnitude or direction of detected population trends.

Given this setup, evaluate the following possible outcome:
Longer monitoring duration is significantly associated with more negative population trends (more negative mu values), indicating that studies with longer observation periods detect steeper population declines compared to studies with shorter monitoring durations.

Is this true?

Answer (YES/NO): NO